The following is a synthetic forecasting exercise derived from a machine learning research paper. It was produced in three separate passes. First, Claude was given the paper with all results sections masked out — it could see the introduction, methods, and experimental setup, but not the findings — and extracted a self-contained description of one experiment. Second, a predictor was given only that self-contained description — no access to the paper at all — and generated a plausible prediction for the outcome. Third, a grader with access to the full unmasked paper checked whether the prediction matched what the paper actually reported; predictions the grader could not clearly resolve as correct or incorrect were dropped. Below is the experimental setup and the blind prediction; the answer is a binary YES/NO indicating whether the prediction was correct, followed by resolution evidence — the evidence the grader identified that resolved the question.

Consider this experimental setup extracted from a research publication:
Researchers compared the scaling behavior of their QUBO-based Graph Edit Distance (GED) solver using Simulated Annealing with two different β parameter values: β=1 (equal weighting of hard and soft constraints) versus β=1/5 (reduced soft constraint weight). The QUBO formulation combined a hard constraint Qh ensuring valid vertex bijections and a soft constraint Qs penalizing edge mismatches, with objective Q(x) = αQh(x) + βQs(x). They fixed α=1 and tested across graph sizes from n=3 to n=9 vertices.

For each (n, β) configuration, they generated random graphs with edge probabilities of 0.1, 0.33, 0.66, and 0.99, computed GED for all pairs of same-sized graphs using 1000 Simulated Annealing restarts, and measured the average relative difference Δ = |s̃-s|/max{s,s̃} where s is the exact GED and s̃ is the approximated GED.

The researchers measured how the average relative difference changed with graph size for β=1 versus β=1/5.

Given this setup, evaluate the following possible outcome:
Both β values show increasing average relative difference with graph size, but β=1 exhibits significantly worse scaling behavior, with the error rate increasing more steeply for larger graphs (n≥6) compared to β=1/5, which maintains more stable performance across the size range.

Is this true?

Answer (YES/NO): NO